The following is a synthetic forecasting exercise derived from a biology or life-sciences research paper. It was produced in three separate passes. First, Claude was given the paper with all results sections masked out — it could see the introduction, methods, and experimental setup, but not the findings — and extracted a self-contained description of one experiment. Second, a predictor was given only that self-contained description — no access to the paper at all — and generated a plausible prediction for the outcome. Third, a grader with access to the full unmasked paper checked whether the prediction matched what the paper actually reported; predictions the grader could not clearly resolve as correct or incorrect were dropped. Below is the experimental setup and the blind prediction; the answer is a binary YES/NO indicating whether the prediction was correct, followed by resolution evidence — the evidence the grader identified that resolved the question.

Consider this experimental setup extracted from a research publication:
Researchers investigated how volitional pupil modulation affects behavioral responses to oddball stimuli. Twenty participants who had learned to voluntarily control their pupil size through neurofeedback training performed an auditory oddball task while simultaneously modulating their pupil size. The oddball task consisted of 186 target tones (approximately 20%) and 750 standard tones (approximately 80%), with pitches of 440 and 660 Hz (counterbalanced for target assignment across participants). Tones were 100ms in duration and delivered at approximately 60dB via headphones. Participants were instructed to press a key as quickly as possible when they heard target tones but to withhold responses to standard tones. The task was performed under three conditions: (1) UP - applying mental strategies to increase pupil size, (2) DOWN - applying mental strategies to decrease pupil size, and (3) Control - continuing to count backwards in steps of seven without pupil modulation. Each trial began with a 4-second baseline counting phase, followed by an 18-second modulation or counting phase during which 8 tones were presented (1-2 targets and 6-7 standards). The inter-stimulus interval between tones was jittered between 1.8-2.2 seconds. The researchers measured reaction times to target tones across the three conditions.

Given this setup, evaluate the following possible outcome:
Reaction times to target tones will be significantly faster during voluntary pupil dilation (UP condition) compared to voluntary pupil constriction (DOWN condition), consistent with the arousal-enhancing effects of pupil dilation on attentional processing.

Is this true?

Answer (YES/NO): NO